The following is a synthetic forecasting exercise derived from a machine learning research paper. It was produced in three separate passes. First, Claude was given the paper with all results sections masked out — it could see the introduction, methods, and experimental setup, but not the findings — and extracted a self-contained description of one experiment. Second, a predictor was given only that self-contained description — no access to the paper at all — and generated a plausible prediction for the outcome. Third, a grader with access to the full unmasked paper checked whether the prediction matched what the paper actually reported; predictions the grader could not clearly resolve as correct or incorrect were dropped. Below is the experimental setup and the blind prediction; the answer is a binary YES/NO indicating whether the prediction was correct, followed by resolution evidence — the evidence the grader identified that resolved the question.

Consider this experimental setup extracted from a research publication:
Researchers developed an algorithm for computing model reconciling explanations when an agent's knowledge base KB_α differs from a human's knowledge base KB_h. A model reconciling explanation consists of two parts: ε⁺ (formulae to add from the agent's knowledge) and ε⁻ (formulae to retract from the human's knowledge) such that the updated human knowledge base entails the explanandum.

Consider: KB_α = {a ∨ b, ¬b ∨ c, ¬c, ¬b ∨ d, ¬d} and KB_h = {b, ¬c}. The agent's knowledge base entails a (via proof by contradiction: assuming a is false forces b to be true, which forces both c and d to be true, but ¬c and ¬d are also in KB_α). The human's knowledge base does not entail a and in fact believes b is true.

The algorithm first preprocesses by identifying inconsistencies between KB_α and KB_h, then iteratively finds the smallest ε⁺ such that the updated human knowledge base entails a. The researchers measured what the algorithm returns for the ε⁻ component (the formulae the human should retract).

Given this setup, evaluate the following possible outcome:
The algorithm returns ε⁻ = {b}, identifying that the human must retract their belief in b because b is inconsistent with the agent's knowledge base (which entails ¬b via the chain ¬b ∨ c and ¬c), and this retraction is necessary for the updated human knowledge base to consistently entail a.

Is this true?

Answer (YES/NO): YES